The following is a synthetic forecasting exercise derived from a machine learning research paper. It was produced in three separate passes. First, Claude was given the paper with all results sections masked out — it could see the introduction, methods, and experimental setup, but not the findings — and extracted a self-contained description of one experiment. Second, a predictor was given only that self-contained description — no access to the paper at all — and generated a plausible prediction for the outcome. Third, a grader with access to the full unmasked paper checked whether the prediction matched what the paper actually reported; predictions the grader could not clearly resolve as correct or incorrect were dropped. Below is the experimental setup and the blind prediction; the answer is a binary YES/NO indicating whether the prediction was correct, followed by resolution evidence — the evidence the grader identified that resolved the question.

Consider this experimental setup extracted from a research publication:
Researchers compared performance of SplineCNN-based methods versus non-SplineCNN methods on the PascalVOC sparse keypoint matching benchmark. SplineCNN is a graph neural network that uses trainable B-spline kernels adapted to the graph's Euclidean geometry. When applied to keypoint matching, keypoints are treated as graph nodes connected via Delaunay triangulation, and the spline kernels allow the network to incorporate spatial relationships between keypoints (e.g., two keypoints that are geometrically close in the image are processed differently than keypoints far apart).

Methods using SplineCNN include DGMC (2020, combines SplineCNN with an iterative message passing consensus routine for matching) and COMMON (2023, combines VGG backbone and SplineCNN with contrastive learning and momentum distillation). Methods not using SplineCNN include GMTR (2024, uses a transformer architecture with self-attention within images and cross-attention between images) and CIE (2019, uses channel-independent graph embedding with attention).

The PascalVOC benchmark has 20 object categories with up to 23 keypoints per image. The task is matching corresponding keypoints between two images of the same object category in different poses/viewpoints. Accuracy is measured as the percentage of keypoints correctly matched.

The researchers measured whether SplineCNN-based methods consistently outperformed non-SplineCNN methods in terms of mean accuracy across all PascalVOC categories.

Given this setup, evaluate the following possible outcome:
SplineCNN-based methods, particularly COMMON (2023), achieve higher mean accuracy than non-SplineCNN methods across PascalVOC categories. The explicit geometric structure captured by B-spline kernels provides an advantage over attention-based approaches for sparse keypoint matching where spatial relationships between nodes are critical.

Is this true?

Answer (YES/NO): NO